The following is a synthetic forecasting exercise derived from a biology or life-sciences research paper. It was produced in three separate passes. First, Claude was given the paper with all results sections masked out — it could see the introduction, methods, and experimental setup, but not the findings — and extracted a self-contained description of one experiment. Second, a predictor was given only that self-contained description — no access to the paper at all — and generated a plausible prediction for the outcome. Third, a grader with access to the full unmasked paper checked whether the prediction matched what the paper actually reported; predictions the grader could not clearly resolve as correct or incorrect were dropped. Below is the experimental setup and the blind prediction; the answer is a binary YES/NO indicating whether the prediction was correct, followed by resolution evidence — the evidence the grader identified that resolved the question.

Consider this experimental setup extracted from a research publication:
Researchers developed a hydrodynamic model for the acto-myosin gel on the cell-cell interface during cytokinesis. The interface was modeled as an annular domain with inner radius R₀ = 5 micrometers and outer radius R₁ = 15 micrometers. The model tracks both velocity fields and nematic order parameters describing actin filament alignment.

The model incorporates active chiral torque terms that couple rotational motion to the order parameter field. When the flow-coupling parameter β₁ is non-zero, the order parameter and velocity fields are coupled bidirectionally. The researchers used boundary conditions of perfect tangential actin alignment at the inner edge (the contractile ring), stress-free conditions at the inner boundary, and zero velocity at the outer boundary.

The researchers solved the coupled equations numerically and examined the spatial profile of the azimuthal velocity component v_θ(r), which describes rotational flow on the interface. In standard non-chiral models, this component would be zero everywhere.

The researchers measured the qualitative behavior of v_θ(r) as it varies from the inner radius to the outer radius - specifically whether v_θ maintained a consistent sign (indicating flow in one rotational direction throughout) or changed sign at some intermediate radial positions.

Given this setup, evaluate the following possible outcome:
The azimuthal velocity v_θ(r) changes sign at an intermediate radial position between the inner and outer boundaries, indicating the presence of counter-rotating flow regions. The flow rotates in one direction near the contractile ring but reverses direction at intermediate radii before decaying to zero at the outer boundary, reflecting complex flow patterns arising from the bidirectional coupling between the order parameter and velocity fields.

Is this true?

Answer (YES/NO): YES